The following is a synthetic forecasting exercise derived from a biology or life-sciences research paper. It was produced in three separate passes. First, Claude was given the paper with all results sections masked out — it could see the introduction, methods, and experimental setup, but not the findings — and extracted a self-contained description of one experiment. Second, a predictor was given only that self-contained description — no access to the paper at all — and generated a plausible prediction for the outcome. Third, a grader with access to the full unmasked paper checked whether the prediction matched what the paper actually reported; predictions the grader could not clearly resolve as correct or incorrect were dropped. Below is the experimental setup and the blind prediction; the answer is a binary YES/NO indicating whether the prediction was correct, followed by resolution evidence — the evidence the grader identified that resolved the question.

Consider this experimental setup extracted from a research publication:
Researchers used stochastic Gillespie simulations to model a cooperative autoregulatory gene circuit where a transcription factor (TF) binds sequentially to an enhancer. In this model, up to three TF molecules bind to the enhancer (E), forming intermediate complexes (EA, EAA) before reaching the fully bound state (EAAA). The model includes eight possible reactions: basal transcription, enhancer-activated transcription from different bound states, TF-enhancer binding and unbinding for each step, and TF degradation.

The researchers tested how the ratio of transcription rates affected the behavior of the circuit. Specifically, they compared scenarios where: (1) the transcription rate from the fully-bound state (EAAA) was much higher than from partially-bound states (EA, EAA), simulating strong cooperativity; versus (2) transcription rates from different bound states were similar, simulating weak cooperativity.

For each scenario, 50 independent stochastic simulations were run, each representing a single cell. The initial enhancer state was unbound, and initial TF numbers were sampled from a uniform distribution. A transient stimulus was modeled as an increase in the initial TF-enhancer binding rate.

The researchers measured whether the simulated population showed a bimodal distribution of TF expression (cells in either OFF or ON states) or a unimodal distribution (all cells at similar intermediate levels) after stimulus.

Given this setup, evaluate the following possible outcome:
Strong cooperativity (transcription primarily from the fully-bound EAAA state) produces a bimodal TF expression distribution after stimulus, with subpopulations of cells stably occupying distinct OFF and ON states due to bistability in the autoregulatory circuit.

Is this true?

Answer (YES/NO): YES